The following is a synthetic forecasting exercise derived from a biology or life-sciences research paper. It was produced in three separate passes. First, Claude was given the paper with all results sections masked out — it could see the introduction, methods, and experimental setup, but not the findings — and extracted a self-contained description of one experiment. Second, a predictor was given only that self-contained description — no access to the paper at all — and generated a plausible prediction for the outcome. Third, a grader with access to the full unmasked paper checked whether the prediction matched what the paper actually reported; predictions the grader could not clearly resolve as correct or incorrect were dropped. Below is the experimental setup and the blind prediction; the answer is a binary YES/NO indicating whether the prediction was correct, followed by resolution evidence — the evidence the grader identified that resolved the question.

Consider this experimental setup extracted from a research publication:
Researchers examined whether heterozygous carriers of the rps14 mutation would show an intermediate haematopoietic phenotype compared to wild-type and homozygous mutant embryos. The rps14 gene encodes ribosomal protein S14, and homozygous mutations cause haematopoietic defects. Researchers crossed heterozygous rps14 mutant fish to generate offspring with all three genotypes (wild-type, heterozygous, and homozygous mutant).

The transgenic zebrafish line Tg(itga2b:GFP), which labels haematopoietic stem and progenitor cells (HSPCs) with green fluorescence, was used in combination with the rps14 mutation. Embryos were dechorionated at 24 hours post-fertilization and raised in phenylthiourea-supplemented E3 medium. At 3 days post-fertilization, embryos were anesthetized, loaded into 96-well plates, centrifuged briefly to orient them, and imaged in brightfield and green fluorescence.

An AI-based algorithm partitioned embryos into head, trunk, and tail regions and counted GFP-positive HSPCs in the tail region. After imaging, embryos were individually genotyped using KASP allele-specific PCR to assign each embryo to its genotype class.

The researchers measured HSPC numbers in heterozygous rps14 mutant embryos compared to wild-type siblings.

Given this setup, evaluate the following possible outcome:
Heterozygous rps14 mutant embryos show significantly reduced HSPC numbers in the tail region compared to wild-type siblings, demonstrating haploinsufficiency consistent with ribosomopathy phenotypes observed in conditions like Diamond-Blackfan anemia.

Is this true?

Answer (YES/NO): NO